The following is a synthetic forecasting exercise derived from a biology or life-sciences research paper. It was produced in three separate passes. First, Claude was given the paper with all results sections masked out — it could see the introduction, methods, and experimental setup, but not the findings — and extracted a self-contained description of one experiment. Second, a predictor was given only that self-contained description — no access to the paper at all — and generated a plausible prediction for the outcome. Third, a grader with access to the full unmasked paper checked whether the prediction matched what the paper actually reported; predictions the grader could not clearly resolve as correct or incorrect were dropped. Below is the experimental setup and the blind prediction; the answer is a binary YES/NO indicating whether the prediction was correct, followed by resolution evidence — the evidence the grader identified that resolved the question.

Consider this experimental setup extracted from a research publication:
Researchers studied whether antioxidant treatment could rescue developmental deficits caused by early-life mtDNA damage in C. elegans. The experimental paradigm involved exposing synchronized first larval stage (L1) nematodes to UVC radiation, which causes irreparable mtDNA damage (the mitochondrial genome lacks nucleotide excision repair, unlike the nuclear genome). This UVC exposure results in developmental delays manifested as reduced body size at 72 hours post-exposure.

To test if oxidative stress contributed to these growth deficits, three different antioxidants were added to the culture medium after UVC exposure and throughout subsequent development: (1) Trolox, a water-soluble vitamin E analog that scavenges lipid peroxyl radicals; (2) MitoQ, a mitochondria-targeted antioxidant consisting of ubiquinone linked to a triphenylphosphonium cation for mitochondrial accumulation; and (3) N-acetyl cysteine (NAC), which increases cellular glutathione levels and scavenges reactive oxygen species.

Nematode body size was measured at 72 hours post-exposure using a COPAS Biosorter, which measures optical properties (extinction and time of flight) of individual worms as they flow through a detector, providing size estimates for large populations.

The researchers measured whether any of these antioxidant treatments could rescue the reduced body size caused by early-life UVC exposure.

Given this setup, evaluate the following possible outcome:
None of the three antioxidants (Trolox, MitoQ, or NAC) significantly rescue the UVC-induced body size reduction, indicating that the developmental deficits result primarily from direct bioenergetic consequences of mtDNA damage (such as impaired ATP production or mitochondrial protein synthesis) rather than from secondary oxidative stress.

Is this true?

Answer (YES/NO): NO